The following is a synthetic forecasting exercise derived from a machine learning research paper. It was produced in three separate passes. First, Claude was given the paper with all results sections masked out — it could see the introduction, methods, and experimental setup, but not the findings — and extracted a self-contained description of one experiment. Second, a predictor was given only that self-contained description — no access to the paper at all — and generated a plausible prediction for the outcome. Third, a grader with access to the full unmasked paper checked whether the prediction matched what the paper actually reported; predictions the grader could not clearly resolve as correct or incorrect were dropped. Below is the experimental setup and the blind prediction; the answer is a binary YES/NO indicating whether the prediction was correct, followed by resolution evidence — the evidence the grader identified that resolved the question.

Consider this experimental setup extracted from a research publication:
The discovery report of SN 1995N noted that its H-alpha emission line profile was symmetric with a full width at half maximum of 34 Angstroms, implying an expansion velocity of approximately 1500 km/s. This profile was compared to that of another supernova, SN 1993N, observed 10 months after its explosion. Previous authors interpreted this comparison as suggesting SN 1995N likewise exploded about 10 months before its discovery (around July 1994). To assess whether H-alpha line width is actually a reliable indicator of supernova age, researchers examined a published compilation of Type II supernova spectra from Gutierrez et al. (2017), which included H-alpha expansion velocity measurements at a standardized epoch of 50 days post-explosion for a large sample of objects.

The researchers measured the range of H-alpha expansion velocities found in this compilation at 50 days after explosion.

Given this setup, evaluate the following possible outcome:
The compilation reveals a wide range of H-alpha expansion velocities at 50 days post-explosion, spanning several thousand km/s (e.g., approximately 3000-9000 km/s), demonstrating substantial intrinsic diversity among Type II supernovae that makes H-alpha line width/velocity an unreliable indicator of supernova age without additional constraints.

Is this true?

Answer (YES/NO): YES